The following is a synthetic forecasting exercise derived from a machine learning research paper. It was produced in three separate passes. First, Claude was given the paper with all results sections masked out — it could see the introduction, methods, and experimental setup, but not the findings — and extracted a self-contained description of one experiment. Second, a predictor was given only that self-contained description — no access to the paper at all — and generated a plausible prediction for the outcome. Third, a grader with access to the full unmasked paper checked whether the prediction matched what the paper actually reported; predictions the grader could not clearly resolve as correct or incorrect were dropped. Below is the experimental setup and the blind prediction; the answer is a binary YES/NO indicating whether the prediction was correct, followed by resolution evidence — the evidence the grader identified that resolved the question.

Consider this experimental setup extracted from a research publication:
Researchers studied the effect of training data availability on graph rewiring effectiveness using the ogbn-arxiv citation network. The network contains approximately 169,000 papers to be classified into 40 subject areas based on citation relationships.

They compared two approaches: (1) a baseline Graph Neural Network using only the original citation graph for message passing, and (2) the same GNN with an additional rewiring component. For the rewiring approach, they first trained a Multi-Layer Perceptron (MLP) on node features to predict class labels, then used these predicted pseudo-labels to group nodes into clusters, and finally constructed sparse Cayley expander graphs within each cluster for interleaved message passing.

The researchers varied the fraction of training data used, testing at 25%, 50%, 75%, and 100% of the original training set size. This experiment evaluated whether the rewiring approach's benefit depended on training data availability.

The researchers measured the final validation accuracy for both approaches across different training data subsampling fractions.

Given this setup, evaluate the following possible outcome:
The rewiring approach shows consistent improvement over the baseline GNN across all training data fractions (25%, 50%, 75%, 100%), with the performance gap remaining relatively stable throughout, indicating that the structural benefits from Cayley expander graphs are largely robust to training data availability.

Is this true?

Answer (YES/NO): NO